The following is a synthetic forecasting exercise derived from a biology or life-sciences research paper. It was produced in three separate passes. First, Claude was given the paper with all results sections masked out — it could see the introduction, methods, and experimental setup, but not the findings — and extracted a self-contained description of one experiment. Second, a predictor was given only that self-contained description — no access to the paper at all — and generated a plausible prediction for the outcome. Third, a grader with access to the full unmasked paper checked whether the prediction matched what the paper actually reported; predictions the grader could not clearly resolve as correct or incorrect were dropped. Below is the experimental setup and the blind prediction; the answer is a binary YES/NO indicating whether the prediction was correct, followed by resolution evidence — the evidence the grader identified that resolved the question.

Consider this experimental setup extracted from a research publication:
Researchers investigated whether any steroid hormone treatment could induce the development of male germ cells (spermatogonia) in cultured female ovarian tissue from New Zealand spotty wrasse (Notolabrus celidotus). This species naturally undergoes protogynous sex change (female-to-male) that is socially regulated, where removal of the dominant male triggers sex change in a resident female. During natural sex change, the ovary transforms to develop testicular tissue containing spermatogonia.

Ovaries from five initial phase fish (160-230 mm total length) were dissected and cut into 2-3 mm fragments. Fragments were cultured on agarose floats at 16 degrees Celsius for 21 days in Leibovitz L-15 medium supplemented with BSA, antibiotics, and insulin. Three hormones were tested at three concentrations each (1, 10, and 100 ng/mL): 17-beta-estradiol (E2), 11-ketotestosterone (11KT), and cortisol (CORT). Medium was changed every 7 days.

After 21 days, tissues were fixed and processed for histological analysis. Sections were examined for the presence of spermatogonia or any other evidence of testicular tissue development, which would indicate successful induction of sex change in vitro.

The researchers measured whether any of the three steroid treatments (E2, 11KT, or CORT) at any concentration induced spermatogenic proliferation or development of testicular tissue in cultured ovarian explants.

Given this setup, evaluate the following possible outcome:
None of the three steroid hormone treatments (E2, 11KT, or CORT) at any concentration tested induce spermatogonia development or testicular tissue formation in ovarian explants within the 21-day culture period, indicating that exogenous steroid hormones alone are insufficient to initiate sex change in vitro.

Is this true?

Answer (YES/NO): YES